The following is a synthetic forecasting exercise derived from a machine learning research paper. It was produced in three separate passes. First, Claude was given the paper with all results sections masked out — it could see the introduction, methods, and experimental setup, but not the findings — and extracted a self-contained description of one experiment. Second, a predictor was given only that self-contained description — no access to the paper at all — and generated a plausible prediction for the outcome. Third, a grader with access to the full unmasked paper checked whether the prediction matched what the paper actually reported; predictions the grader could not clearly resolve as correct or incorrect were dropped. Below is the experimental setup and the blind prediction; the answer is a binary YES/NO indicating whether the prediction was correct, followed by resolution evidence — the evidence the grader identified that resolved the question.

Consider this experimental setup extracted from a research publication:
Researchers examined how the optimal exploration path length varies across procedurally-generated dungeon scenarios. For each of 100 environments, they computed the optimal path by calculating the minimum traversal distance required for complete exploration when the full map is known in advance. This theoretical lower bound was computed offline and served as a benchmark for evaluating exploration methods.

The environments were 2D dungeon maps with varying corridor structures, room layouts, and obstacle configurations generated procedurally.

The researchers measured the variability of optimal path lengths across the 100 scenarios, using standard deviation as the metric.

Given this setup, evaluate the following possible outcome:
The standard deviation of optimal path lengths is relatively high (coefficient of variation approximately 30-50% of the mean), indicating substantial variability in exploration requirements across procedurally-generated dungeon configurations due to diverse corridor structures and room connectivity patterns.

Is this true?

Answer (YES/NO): NO